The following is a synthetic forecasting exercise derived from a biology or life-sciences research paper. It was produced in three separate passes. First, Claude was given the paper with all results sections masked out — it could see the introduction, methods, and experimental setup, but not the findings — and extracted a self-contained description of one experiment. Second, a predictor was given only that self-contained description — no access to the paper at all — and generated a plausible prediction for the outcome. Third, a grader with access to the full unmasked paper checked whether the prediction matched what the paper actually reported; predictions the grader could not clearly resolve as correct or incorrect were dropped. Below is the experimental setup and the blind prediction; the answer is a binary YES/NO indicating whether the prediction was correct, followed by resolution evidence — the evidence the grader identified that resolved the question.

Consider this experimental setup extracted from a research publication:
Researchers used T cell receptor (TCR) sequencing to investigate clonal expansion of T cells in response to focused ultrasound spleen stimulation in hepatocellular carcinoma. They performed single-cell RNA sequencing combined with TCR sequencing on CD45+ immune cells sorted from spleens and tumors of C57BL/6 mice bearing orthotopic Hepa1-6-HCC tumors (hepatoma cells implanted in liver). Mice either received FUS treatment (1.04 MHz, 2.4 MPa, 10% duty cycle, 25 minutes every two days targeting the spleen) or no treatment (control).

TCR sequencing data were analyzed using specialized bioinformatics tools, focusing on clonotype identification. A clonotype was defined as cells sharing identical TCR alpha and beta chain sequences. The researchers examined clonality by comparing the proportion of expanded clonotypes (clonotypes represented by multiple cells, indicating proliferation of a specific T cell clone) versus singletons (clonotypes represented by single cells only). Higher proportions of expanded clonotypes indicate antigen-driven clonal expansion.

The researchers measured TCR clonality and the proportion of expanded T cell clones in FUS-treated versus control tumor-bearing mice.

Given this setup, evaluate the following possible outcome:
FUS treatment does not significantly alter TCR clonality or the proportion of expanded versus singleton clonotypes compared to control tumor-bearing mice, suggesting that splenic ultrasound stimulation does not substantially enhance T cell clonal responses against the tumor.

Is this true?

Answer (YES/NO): NO